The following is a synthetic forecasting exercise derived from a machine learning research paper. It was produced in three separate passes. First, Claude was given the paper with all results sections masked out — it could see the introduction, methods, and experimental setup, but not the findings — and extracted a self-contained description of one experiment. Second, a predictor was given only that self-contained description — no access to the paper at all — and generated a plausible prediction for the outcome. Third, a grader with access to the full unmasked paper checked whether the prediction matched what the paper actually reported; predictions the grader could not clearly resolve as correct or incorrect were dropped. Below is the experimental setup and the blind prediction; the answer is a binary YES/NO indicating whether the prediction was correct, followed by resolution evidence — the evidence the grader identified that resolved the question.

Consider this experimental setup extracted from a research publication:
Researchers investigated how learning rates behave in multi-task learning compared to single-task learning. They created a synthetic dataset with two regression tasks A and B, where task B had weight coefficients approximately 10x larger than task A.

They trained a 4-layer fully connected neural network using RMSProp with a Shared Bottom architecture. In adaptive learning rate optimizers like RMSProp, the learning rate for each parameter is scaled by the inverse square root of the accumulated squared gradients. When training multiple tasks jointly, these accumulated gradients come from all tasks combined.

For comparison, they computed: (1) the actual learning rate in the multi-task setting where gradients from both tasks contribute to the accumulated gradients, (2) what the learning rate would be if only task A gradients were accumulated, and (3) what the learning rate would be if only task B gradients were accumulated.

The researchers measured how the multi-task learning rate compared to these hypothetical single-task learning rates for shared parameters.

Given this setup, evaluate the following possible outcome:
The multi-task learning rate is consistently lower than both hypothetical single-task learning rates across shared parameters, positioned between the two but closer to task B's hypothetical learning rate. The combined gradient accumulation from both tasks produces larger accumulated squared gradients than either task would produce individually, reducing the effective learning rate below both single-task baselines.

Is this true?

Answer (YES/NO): NO